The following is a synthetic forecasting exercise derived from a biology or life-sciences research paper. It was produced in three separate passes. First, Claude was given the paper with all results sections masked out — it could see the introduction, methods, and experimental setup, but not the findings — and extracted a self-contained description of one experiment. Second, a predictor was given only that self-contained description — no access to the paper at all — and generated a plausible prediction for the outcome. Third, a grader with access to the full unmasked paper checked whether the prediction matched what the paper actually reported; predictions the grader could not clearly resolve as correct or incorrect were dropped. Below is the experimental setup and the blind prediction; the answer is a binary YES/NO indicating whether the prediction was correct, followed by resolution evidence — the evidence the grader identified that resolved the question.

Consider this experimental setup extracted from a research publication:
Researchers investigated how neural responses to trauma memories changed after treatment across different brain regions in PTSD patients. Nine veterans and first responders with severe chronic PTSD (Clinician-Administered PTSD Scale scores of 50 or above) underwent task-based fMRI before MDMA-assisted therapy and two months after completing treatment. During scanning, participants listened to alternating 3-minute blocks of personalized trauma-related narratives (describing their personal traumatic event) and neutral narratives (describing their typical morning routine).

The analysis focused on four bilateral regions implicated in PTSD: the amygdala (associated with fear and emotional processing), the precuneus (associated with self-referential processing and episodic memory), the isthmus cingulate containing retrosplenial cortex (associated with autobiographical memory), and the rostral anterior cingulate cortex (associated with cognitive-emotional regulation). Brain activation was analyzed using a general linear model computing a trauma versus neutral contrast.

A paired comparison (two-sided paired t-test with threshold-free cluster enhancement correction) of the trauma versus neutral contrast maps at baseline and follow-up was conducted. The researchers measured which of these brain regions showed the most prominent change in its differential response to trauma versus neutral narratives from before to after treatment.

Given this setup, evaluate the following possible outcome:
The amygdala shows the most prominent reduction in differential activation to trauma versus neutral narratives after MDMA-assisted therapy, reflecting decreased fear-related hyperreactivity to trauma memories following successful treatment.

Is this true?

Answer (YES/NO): NO